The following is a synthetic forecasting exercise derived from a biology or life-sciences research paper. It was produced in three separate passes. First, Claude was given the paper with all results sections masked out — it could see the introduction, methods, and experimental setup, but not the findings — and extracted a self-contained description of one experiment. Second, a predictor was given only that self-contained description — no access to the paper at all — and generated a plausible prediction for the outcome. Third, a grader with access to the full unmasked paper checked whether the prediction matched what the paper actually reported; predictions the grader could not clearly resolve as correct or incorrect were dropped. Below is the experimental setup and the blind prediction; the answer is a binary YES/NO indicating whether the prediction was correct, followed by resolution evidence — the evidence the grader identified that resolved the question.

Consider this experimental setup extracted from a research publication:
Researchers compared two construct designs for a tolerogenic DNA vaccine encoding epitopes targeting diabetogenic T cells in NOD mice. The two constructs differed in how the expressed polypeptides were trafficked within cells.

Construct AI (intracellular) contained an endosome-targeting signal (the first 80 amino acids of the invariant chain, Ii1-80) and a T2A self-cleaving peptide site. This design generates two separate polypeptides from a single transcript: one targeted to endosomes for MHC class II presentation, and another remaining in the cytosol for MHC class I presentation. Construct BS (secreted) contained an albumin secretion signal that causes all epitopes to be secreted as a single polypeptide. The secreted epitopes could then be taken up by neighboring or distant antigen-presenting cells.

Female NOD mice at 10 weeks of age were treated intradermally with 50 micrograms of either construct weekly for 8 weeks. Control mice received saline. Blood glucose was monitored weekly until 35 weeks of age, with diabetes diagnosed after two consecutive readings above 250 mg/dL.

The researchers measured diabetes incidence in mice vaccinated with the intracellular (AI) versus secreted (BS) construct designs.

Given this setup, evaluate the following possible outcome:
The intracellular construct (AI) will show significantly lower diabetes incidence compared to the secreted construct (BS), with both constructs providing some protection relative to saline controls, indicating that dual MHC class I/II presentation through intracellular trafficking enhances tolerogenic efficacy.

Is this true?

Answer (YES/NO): NO